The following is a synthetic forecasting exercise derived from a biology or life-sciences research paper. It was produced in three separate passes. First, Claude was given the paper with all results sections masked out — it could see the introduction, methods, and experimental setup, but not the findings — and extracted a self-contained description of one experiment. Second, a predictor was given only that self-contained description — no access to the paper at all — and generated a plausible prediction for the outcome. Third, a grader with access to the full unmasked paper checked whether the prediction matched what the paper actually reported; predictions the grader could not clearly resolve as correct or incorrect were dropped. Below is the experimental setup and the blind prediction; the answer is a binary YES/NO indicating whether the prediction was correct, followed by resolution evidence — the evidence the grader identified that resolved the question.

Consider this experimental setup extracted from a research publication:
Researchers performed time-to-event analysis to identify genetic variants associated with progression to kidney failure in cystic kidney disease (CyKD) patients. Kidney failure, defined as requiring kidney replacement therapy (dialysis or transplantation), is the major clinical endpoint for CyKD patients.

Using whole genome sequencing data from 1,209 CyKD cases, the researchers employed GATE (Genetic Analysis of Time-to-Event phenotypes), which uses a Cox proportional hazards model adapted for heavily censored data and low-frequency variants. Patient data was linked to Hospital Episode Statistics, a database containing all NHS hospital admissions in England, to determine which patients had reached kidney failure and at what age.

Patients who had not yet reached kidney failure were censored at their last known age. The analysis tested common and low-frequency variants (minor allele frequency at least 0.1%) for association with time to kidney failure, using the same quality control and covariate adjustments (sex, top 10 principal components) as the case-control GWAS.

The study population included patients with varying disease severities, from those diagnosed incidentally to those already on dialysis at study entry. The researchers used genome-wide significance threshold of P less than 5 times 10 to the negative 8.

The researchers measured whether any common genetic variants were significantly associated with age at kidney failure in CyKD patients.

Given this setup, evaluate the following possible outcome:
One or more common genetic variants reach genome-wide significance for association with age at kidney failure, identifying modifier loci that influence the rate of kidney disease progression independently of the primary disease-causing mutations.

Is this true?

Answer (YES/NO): NO